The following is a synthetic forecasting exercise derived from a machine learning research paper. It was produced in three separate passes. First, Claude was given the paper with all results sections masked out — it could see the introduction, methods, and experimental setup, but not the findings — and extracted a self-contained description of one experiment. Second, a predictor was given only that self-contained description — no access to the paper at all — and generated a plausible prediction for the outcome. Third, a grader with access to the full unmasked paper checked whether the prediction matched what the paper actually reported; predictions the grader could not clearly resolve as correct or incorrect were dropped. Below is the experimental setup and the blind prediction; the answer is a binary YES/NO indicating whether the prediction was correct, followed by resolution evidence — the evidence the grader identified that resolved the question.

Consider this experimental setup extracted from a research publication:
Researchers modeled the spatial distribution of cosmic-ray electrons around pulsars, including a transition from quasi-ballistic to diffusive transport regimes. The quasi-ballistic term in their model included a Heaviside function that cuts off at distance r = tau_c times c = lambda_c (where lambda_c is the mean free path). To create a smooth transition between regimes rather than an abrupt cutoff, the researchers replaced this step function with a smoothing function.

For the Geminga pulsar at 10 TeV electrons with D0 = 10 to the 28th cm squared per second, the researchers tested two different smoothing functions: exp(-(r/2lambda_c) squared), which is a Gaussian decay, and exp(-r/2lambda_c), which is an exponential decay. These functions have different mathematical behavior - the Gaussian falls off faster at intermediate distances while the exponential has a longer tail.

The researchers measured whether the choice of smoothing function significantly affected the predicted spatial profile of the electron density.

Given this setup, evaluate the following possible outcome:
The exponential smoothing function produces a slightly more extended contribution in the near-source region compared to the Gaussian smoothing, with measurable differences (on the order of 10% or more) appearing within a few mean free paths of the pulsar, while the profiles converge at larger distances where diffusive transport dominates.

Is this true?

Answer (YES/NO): NO